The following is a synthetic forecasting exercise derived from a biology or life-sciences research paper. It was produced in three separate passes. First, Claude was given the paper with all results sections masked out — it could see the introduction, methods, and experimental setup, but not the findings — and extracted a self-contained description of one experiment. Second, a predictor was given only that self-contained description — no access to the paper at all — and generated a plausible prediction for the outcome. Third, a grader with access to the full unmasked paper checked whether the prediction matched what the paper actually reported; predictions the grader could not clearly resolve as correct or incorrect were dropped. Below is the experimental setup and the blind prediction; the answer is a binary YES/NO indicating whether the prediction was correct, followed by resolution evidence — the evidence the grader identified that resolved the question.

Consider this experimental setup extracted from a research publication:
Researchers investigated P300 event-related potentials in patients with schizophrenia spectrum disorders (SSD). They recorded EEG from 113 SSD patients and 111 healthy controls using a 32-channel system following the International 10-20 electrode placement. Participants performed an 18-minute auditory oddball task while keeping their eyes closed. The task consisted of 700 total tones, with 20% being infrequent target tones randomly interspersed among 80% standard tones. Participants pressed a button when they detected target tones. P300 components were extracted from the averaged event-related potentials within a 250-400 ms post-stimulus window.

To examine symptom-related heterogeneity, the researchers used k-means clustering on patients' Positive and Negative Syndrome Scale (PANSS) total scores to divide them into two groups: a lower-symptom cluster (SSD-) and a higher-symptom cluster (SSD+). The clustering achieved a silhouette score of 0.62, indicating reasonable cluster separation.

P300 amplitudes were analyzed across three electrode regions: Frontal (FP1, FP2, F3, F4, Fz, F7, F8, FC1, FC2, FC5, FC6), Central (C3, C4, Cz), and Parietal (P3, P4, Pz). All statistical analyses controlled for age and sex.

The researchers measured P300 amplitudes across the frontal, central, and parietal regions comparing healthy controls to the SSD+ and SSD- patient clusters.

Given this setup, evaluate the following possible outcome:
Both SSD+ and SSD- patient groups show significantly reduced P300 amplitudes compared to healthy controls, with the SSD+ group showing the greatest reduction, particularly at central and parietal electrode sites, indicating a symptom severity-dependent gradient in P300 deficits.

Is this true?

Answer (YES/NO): NO